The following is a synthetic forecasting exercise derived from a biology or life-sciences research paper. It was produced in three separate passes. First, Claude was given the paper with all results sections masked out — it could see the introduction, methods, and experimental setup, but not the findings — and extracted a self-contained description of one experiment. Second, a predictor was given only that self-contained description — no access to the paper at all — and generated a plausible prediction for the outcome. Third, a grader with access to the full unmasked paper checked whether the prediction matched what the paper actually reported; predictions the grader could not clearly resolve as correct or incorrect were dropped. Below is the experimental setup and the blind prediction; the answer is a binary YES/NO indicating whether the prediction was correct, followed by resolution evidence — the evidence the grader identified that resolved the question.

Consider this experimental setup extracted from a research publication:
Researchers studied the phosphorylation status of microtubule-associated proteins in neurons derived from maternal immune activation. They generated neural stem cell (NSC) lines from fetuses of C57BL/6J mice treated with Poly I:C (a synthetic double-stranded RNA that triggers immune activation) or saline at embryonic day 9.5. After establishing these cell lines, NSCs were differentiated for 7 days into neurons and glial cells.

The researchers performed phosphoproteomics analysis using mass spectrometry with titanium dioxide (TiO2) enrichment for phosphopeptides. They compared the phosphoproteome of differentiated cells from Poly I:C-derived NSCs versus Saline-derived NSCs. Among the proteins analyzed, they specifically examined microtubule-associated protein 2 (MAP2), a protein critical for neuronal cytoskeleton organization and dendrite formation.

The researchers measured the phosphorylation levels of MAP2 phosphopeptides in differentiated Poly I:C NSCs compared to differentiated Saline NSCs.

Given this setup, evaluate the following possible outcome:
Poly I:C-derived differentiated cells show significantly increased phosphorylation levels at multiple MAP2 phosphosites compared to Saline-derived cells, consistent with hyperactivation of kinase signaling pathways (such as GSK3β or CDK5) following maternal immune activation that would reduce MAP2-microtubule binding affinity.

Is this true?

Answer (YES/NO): YES